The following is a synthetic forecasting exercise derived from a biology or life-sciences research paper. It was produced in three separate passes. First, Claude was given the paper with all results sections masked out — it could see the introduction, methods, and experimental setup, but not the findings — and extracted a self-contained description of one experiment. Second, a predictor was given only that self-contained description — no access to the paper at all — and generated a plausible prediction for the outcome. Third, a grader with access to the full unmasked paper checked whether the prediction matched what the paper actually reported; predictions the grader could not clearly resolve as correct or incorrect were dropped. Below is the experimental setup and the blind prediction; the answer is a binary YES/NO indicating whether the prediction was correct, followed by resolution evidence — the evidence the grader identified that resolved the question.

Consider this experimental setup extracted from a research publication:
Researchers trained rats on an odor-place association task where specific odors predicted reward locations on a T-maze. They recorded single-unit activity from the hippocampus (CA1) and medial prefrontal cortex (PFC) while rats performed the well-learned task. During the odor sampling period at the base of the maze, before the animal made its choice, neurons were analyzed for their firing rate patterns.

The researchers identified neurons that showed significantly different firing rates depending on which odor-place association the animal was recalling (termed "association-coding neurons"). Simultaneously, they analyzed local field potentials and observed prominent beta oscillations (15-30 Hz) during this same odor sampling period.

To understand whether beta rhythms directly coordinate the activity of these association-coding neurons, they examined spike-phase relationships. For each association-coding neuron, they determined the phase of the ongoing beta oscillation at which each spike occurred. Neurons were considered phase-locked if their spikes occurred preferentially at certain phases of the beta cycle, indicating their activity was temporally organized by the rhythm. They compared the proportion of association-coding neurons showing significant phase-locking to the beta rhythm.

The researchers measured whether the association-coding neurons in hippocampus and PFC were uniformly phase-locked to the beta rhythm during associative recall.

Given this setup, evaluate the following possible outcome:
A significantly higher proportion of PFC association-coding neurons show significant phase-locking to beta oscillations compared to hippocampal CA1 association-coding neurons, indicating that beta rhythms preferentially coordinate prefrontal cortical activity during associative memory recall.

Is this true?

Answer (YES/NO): NO